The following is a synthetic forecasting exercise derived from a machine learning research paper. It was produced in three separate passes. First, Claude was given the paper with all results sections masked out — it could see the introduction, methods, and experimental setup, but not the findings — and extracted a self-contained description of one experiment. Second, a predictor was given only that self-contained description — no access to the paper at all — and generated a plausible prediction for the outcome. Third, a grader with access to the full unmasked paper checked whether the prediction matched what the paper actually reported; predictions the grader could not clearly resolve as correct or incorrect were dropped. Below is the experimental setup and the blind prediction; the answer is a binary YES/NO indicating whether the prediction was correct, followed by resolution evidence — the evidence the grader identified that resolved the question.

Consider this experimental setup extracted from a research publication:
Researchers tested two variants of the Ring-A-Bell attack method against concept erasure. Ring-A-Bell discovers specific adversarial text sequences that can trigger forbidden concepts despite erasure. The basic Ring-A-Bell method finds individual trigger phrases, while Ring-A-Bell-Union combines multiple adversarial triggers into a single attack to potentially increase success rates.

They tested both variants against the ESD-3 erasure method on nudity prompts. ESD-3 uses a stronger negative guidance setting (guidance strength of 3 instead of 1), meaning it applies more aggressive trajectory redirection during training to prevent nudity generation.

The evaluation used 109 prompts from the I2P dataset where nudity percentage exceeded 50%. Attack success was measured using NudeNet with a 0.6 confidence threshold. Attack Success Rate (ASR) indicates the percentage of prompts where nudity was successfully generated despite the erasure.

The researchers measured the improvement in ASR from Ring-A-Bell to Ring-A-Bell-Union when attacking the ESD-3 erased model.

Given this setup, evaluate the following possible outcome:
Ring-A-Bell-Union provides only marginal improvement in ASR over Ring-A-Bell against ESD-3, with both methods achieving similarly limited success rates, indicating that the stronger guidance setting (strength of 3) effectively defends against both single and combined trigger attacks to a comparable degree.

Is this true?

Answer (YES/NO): NO